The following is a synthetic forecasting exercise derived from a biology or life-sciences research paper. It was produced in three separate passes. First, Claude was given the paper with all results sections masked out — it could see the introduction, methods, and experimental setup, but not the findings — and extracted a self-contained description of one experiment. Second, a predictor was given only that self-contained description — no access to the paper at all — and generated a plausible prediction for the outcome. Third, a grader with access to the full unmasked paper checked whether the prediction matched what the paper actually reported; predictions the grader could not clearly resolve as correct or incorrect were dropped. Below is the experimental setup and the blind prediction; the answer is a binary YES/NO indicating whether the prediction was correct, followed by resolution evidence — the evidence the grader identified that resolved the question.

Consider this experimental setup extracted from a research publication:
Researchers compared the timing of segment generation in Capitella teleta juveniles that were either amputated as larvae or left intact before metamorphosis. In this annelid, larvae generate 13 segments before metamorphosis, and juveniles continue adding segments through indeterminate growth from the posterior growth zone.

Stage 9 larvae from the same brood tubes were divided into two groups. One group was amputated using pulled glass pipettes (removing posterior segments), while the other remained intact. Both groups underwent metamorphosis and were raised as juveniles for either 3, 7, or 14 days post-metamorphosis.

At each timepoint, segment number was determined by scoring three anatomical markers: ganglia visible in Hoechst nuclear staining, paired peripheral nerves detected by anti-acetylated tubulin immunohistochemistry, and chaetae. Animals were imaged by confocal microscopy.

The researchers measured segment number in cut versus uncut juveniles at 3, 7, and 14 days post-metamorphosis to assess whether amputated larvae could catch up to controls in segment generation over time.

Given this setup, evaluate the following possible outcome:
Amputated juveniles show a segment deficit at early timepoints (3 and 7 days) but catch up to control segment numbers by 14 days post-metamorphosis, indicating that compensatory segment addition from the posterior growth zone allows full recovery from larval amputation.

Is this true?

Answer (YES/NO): NO